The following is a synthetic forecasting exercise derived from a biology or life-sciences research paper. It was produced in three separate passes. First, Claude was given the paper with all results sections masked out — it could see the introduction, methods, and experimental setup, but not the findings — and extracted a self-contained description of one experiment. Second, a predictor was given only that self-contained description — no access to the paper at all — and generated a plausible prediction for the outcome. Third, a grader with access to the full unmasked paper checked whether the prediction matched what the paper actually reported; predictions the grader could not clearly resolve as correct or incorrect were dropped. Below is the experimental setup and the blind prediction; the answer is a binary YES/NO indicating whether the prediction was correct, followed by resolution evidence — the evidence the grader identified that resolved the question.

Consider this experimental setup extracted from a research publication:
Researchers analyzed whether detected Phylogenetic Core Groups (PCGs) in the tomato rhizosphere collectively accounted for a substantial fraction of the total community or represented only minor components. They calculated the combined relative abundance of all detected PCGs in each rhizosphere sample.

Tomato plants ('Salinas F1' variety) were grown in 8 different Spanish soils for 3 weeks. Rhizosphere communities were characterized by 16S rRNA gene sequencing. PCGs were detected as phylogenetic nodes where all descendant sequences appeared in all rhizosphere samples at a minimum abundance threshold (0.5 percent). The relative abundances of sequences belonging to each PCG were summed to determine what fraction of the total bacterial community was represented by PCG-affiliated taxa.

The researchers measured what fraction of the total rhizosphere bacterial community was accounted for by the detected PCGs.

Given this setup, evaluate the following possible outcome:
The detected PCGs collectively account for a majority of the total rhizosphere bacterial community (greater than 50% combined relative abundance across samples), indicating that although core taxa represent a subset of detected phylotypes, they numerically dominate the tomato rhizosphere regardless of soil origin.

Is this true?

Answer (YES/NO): YES